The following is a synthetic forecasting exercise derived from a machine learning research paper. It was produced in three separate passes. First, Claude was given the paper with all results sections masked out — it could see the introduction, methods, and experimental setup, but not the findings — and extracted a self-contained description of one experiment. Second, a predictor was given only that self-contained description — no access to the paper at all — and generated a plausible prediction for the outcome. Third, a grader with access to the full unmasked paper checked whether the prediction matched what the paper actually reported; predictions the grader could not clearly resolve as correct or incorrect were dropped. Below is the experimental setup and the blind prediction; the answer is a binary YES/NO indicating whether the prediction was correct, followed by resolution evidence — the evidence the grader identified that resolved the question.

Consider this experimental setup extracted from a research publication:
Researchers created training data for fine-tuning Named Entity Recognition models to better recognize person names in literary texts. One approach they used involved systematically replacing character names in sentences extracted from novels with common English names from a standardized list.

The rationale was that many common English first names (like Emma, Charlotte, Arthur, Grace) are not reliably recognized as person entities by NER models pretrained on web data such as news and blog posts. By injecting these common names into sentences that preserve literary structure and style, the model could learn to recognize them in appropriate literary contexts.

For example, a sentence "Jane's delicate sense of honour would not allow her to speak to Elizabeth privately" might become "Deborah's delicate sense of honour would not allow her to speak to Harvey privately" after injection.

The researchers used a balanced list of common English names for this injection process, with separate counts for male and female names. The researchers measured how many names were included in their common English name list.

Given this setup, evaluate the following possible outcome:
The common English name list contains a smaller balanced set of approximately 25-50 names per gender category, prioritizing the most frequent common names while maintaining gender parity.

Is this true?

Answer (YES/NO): NO